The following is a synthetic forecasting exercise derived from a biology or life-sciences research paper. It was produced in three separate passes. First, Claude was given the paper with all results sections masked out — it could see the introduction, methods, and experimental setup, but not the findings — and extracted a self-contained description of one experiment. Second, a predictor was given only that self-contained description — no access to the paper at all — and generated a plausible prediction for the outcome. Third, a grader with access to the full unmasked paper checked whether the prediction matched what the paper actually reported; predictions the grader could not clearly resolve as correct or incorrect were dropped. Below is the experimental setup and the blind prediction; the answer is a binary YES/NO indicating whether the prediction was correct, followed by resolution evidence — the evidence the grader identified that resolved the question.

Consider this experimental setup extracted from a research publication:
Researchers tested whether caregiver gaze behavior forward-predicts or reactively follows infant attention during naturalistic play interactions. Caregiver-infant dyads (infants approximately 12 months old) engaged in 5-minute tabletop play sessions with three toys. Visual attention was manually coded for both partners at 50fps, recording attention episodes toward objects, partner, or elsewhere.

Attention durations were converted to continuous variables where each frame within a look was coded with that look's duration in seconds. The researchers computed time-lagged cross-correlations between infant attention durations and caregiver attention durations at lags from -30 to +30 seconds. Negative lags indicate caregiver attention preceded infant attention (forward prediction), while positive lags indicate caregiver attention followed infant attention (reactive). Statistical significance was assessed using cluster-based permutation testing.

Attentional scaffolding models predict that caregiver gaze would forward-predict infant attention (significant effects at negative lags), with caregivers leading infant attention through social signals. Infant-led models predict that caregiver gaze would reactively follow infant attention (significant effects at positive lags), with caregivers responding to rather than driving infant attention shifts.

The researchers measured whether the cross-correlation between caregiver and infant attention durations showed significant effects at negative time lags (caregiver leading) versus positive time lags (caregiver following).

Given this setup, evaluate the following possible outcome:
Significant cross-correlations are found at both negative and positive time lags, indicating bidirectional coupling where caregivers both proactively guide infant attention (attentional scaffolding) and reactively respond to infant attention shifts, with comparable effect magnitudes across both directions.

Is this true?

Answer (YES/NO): NO